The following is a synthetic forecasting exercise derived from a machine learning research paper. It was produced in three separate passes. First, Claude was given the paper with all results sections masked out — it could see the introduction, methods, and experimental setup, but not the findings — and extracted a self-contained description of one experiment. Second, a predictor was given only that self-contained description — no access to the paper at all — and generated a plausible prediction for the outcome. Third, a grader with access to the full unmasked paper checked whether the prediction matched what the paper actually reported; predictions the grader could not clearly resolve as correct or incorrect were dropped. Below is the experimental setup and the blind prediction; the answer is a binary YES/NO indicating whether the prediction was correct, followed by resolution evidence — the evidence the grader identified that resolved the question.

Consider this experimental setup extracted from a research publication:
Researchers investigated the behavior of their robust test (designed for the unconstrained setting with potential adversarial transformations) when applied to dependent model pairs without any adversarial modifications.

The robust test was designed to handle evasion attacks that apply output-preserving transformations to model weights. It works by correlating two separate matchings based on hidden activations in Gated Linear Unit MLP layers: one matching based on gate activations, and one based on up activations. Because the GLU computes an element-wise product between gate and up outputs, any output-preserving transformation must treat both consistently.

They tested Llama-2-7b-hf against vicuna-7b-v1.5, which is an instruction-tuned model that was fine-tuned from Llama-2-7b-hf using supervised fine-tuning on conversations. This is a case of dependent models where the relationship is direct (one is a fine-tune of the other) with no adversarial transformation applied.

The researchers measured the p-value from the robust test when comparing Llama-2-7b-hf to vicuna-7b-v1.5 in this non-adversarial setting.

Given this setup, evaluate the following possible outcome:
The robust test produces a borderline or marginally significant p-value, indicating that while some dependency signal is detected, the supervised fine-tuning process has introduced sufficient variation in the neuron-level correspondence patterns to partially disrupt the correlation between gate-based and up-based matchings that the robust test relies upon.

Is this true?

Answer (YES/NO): NO